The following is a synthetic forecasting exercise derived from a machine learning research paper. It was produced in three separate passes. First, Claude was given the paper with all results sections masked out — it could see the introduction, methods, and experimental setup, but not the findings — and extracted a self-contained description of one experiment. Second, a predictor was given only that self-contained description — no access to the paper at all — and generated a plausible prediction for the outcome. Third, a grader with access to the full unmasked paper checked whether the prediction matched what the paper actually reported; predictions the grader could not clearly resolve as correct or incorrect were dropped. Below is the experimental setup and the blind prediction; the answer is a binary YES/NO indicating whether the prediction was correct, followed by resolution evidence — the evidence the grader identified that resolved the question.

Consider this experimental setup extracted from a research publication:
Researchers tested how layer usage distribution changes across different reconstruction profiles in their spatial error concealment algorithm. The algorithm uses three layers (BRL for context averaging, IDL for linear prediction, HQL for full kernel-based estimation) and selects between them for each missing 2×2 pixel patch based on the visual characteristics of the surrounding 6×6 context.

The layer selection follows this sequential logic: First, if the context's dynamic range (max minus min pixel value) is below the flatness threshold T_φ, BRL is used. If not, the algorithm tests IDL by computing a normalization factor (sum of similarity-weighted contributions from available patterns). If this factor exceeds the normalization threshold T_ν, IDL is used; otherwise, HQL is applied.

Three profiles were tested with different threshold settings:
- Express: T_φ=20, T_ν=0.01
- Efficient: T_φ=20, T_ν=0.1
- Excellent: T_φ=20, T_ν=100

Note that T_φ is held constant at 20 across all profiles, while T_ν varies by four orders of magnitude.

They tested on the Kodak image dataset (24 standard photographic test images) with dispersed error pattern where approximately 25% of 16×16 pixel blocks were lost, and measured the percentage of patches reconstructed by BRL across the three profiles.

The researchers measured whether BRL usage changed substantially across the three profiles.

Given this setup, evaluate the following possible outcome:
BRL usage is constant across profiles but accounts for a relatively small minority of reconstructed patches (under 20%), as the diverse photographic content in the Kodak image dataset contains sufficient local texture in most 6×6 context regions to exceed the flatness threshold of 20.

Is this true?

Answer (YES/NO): NO